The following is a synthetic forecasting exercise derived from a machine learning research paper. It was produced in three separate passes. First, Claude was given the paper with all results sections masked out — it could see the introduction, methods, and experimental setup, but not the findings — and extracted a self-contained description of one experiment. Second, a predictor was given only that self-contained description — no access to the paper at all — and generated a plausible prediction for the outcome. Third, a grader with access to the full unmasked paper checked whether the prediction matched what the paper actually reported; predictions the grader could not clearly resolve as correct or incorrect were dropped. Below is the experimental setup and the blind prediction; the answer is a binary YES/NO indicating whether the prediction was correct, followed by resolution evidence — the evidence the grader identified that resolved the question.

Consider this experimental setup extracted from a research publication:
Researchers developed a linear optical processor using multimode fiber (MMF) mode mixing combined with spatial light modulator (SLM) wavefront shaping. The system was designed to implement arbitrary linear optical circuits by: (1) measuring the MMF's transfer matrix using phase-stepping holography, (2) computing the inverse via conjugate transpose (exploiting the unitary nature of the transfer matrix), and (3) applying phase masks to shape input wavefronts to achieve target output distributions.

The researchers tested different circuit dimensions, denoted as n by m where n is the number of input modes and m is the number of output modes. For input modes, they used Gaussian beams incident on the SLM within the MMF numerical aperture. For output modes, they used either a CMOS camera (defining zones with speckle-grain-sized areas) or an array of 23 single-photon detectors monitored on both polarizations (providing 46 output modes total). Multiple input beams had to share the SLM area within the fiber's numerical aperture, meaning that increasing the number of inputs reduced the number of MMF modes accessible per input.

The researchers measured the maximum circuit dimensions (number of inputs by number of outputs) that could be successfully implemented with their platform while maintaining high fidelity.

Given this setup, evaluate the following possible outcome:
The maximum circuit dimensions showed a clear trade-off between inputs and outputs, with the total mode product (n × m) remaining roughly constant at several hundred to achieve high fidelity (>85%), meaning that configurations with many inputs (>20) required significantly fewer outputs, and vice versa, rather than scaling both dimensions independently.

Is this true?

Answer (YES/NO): NO